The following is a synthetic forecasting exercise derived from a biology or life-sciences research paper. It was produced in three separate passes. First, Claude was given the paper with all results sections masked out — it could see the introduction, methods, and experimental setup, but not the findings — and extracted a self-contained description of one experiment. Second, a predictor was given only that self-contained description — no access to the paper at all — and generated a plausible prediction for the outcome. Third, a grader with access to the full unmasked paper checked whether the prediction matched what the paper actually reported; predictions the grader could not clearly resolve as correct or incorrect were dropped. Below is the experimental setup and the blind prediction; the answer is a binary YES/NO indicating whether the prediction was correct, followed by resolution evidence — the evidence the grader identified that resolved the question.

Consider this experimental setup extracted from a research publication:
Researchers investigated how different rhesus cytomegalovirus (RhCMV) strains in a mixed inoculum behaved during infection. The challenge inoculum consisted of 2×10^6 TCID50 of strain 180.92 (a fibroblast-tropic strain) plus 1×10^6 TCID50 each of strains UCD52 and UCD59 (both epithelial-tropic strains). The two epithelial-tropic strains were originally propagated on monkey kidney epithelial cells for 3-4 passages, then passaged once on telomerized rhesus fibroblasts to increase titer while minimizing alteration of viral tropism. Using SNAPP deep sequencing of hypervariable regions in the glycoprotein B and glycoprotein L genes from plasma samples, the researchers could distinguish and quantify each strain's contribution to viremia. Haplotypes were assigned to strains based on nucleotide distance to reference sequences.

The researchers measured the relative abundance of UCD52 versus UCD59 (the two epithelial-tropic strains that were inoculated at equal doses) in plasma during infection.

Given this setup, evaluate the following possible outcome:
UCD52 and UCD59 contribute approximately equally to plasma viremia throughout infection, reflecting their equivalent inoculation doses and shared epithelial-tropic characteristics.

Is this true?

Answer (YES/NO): NO